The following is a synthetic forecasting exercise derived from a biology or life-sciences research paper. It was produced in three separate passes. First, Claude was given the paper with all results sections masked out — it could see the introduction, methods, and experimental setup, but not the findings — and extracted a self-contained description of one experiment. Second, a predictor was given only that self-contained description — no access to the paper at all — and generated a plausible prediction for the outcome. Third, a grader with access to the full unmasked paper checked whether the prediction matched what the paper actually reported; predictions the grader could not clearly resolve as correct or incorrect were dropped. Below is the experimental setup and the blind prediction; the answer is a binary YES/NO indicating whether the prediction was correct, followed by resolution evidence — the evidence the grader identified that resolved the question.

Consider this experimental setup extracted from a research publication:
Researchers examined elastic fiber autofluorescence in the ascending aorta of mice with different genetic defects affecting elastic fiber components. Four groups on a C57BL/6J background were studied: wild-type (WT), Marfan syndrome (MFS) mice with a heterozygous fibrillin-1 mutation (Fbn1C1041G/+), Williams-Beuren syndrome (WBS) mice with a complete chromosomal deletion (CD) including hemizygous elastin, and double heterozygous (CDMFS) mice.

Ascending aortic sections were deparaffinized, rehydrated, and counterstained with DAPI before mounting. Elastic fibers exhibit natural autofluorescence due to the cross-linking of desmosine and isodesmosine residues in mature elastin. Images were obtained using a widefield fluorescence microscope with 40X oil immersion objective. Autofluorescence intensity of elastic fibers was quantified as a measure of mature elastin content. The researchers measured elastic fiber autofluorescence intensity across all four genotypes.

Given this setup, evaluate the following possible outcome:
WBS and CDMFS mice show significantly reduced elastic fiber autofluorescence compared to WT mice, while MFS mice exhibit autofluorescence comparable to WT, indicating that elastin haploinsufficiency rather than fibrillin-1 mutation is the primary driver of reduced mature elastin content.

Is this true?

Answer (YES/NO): YES